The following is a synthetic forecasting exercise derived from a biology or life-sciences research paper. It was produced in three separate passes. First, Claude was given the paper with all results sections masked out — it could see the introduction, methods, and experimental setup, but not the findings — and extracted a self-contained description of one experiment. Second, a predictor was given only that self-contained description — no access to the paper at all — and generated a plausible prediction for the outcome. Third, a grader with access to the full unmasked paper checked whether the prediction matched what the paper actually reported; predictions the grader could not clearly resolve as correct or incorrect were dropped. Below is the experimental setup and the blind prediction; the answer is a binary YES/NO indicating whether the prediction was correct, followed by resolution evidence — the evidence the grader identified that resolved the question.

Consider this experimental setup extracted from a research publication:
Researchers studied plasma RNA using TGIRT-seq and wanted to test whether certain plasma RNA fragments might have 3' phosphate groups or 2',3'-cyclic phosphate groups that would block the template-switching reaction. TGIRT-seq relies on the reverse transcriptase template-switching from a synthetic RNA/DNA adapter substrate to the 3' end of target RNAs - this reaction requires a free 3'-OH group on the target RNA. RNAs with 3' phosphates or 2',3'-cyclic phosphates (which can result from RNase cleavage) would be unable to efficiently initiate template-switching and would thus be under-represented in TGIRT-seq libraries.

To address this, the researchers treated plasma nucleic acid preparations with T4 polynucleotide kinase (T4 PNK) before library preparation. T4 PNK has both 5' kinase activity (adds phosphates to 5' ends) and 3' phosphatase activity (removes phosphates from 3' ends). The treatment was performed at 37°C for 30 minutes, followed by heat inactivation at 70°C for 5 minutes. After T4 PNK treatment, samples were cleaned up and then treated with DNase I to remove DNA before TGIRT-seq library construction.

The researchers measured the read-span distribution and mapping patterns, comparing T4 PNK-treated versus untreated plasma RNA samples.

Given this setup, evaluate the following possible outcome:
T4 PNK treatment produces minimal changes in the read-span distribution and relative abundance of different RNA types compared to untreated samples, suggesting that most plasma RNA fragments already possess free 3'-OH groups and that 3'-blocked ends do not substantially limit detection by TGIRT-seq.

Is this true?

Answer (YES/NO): NO